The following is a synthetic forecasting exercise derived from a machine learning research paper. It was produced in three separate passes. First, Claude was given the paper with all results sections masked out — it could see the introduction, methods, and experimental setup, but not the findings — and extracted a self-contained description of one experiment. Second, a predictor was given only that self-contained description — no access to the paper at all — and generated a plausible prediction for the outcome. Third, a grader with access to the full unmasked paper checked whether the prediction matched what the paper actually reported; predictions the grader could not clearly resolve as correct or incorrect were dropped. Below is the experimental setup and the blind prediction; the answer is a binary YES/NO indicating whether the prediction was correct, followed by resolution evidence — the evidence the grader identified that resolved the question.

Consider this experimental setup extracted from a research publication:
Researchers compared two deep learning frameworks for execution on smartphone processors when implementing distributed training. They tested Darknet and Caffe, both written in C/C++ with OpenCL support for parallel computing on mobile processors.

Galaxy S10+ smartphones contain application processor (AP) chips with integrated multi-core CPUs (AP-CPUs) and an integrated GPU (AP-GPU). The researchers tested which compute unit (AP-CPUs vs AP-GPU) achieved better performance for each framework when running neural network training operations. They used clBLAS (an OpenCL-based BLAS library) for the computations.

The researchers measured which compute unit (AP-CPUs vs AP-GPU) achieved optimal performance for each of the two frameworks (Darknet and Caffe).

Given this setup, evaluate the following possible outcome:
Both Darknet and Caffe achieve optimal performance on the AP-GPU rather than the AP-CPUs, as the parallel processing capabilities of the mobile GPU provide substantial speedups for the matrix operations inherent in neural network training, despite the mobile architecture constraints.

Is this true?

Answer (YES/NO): NO